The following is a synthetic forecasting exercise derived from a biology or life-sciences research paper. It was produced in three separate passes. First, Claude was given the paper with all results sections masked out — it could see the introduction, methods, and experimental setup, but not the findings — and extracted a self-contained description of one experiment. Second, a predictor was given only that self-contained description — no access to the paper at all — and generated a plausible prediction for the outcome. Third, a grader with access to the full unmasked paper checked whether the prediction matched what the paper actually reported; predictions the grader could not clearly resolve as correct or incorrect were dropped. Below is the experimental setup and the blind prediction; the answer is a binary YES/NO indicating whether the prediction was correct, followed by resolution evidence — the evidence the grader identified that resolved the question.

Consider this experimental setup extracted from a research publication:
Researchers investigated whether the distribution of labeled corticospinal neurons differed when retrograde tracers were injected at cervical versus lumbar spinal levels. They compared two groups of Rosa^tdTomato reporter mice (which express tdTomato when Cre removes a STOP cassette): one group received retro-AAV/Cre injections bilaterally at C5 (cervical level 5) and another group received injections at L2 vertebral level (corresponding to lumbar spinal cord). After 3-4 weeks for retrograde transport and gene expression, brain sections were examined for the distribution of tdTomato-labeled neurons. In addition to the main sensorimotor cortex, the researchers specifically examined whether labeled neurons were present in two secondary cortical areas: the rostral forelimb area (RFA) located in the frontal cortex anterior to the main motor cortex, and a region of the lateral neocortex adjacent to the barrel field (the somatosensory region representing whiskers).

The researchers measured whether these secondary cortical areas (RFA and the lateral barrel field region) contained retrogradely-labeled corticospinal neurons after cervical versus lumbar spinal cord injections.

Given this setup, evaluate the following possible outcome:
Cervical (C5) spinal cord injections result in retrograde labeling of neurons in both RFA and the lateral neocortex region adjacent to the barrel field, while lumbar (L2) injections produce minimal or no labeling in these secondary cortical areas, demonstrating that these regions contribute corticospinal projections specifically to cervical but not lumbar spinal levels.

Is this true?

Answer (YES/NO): YES